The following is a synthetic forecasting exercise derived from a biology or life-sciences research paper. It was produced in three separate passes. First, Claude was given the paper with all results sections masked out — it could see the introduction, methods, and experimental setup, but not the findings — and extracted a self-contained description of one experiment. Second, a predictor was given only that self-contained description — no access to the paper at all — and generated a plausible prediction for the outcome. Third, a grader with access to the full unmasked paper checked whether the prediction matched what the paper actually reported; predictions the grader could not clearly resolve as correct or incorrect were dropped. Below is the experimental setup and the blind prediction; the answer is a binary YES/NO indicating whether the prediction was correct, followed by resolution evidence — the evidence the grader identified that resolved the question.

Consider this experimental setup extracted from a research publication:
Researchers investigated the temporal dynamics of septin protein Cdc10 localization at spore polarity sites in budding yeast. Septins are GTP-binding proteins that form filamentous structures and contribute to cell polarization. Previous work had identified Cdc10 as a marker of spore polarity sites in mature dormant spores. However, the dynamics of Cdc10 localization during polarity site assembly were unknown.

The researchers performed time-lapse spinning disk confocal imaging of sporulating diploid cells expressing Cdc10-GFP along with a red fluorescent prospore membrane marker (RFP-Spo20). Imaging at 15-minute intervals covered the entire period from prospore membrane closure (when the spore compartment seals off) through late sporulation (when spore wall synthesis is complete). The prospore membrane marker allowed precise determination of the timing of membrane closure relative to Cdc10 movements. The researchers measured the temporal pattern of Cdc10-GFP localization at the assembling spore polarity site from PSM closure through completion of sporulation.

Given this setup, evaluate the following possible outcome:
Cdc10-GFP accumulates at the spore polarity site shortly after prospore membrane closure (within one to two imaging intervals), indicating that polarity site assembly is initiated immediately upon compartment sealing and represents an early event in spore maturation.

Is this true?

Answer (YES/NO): NO